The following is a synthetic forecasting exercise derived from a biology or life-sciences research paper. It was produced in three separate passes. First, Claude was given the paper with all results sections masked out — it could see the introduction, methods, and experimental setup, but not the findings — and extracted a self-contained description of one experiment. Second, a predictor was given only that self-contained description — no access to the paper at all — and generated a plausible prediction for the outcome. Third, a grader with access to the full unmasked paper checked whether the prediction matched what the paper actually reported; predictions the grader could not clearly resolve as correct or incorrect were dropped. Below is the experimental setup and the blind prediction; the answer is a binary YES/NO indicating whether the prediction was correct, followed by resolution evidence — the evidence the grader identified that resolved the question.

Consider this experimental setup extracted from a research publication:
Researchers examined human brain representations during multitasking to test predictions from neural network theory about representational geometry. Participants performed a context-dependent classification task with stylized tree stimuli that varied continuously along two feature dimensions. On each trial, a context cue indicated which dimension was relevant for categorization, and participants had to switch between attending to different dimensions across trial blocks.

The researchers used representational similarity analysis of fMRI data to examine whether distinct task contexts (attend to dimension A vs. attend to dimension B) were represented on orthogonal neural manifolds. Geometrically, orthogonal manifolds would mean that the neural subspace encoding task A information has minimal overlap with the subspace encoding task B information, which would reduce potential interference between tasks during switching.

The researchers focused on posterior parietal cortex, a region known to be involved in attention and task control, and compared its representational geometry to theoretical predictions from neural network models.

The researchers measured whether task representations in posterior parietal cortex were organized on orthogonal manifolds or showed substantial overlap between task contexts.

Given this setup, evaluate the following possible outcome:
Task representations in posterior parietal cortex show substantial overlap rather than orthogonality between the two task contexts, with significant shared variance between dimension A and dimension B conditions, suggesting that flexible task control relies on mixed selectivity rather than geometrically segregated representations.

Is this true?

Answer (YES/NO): NO